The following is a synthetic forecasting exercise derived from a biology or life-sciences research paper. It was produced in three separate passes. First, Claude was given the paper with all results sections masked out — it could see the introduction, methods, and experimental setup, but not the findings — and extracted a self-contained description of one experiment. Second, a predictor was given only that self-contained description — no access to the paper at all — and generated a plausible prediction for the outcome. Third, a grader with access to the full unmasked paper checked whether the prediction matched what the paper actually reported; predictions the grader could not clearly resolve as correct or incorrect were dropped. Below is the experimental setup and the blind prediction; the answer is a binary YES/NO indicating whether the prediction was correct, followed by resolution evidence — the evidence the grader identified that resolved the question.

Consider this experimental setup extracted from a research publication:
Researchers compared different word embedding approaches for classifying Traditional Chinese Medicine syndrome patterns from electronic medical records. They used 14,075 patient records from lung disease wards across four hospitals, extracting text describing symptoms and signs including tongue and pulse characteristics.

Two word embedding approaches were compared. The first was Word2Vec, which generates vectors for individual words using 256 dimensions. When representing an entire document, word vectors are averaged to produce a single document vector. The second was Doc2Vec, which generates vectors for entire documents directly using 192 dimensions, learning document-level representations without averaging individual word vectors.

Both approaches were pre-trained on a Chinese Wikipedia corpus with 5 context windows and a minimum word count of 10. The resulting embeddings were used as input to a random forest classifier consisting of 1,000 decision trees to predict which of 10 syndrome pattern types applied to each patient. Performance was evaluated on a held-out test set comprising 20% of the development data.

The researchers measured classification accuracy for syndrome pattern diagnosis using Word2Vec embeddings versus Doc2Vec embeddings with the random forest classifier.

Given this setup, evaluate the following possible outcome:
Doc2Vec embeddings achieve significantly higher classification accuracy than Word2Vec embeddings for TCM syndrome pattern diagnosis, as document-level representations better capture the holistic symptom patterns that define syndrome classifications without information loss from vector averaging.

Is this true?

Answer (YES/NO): NO